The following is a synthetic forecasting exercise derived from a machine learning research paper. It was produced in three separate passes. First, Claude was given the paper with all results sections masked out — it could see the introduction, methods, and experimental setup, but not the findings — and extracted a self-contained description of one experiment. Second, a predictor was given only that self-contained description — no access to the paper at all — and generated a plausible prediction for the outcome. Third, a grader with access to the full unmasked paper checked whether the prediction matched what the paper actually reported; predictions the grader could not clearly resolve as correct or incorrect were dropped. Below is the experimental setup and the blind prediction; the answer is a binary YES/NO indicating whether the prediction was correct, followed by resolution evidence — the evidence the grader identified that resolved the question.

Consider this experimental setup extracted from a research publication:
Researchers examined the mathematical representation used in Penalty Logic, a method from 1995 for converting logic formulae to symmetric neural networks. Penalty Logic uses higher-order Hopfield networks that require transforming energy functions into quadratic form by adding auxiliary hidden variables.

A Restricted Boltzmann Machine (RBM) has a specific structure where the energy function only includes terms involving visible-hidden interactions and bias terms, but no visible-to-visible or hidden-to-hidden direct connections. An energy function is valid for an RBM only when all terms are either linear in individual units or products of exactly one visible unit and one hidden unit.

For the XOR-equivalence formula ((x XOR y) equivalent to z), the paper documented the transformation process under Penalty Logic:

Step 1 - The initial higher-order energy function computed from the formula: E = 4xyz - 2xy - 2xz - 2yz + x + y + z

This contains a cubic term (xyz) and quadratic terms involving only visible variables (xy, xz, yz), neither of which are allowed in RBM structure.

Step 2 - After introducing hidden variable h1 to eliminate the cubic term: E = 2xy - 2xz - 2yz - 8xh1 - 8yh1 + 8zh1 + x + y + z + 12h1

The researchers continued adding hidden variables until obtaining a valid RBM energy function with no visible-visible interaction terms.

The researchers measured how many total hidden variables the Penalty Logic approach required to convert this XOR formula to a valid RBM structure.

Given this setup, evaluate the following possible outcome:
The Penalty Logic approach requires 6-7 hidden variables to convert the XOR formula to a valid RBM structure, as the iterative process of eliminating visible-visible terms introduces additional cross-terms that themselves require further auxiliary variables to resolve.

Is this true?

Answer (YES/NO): NO